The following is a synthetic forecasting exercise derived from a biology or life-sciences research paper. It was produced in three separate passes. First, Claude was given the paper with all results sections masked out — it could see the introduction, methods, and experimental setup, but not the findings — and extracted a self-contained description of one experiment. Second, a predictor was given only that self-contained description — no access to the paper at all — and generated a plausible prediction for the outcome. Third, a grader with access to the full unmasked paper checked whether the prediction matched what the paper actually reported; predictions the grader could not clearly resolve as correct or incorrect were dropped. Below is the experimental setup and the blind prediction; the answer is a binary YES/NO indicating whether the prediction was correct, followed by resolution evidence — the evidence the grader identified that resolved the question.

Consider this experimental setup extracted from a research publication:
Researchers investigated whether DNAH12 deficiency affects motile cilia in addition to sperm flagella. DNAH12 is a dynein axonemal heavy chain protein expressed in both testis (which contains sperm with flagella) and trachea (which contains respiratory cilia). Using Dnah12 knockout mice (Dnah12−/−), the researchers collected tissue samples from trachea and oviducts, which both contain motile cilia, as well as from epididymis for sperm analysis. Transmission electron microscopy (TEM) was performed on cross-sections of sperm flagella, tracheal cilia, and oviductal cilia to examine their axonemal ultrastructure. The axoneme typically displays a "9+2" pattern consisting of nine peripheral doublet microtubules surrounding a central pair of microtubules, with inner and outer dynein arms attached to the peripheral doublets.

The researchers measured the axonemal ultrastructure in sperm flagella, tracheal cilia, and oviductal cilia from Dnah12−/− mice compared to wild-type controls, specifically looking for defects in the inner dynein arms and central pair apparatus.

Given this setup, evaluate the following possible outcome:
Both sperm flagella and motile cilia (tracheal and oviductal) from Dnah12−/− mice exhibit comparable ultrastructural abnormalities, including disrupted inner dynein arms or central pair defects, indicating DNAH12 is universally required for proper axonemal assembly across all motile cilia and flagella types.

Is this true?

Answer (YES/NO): NO